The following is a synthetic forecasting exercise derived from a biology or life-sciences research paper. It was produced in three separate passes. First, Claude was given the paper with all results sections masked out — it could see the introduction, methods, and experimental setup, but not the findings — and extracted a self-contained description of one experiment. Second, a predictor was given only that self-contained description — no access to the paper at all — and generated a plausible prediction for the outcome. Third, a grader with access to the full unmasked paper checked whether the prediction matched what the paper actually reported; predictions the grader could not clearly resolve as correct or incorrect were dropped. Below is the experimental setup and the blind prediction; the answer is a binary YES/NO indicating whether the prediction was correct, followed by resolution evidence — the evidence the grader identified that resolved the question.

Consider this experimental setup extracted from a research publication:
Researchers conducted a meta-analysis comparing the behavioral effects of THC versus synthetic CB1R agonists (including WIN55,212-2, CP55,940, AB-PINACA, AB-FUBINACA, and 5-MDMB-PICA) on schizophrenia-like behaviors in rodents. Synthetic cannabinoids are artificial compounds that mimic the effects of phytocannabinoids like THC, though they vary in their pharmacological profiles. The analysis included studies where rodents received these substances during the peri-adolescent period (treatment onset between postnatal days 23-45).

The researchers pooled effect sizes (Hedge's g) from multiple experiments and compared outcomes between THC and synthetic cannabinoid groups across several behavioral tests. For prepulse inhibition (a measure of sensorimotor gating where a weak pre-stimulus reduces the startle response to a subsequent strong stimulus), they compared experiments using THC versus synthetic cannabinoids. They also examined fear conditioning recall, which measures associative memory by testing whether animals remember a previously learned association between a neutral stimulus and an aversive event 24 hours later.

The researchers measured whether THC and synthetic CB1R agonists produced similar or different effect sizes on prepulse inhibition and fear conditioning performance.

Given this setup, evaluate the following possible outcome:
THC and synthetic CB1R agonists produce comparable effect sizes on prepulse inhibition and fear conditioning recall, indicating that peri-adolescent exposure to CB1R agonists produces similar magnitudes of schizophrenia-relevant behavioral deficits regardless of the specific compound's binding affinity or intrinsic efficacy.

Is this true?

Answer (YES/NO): NO